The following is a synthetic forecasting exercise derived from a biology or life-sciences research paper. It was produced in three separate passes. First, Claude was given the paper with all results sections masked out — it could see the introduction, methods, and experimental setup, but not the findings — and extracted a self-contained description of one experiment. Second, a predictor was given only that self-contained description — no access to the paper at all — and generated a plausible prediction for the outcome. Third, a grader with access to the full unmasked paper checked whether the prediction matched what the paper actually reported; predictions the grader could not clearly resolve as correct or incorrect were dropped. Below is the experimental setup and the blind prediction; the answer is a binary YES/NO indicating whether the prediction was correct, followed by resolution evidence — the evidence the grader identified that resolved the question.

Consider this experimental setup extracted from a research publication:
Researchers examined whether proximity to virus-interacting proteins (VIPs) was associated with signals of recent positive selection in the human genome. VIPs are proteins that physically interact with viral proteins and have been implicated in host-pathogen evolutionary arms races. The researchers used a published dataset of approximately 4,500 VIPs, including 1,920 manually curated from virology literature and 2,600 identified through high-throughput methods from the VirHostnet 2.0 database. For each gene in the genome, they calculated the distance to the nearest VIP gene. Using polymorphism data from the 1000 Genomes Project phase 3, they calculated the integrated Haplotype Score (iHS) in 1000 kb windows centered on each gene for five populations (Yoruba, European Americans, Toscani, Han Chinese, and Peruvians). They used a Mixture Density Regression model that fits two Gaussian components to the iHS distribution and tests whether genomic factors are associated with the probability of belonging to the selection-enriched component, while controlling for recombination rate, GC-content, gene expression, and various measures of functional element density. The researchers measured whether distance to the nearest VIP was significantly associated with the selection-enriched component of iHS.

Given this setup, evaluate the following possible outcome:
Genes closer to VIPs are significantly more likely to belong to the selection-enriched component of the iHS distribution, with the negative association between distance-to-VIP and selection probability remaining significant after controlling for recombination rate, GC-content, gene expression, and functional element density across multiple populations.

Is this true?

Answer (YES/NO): YES